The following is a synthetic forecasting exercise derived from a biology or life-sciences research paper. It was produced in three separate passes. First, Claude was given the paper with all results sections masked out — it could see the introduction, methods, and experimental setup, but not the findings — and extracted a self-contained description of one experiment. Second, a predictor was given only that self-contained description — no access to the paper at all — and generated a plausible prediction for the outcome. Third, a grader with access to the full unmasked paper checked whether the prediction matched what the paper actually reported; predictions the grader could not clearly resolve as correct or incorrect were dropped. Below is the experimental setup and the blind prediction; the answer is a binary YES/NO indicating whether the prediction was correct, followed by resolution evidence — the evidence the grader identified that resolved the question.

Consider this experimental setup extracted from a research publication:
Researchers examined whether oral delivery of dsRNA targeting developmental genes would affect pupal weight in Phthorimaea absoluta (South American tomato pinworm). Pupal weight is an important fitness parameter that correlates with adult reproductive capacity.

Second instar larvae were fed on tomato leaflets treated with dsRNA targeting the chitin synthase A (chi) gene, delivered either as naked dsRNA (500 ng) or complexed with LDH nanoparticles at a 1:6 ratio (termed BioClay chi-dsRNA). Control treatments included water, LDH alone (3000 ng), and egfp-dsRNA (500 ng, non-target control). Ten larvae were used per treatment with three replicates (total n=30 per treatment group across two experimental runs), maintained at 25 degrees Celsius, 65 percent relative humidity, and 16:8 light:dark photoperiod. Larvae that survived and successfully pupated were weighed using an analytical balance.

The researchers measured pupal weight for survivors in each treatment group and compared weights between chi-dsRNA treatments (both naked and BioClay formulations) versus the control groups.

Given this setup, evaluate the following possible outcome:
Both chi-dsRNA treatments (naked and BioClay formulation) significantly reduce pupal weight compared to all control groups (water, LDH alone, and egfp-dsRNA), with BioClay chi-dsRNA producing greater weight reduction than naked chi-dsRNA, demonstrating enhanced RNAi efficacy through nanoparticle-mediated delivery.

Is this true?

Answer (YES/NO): NO